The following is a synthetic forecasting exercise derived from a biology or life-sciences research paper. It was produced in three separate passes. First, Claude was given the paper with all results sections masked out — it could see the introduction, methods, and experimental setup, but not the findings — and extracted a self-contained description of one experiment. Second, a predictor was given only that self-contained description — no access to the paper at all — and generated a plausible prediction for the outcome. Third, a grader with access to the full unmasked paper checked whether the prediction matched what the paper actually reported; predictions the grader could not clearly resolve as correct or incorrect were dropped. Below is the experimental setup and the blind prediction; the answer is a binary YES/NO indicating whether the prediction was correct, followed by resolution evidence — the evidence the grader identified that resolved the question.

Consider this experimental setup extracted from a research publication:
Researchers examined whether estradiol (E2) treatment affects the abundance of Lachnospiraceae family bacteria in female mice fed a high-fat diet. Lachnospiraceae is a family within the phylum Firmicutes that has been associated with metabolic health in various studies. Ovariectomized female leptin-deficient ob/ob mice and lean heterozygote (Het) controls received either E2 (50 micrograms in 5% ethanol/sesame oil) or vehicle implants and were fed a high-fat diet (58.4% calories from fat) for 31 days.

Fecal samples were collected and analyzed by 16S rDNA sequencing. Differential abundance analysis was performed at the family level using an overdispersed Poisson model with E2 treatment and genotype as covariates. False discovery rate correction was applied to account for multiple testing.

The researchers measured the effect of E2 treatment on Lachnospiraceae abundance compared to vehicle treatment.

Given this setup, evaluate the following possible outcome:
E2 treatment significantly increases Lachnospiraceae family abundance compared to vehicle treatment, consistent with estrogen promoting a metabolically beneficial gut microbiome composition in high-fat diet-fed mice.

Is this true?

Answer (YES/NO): NO